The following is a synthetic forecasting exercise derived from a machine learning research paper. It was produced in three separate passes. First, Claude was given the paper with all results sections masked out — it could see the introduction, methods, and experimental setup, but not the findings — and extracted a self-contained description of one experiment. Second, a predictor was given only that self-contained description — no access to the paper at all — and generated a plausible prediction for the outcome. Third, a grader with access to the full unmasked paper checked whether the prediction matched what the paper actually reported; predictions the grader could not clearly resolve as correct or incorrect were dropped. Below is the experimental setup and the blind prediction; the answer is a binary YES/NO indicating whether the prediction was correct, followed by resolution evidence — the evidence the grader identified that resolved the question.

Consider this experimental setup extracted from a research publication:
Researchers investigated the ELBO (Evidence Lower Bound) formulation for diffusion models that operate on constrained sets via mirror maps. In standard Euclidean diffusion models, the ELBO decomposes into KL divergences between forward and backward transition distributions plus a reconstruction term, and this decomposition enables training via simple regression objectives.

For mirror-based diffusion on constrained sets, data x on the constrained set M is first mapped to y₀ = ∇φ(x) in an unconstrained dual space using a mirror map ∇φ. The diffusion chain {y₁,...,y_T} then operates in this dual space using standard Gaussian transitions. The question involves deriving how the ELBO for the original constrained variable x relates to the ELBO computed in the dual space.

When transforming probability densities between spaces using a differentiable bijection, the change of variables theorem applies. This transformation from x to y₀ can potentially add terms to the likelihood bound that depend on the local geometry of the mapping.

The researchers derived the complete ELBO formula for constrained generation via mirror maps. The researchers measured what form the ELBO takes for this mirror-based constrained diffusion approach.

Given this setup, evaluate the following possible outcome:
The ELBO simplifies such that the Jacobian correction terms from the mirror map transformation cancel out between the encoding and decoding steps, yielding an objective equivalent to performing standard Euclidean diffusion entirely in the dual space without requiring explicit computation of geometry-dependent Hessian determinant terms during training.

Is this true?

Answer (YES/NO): NO